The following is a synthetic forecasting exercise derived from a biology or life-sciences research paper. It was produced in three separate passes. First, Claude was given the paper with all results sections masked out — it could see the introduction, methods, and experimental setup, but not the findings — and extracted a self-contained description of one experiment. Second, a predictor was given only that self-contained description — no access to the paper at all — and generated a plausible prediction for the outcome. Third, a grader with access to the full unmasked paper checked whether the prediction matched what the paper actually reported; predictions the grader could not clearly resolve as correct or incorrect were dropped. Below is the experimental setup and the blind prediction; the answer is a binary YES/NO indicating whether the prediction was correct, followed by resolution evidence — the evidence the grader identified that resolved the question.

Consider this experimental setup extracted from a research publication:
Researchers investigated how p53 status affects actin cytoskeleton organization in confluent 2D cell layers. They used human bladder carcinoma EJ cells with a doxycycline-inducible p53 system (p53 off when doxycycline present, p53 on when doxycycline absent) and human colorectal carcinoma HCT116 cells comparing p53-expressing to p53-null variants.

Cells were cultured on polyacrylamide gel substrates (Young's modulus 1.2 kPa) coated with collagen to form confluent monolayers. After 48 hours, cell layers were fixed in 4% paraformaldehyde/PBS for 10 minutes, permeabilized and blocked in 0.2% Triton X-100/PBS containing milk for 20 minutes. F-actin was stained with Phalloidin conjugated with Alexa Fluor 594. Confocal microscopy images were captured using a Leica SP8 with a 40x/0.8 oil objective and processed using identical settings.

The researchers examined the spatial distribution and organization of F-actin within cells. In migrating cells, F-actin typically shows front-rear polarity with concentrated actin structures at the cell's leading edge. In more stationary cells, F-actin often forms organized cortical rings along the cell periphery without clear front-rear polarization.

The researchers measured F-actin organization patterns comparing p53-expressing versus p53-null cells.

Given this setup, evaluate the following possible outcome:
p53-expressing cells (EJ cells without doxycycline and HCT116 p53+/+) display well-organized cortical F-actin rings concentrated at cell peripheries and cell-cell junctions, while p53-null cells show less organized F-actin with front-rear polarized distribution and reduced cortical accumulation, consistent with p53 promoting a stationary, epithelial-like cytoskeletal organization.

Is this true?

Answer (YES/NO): NO